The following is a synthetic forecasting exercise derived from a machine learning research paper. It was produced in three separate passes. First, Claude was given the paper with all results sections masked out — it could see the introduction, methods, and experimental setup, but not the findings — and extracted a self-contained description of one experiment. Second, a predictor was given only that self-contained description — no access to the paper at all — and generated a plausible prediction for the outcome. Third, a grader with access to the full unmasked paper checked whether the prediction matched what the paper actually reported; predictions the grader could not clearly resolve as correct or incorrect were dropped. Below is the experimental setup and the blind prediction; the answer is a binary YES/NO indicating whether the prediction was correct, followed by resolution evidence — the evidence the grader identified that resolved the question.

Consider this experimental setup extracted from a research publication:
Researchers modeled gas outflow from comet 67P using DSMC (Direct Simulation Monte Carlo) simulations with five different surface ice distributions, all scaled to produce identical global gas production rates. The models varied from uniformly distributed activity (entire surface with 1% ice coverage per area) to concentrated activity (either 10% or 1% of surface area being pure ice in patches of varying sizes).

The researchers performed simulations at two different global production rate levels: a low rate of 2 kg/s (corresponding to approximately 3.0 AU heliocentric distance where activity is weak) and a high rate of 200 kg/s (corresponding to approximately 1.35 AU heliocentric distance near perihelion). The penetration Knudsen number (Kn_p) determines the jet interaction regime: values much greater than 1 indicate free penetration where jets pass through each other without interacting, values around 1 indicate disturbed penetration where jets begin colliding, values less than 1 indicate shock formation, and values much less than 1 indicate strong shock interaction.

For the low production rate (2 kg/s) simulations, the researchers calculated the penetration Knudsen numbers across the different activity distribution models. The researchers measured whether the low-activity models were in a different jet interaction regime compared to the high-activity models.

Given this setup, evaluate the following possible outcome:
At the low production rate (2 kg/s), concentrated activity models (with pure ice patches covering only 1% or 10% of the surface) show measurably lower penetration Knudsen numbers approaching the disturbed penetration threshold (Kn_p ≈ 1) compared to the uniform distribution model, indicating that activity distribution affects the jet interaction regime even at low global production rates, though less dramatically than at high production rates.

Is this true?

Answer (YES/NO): NO